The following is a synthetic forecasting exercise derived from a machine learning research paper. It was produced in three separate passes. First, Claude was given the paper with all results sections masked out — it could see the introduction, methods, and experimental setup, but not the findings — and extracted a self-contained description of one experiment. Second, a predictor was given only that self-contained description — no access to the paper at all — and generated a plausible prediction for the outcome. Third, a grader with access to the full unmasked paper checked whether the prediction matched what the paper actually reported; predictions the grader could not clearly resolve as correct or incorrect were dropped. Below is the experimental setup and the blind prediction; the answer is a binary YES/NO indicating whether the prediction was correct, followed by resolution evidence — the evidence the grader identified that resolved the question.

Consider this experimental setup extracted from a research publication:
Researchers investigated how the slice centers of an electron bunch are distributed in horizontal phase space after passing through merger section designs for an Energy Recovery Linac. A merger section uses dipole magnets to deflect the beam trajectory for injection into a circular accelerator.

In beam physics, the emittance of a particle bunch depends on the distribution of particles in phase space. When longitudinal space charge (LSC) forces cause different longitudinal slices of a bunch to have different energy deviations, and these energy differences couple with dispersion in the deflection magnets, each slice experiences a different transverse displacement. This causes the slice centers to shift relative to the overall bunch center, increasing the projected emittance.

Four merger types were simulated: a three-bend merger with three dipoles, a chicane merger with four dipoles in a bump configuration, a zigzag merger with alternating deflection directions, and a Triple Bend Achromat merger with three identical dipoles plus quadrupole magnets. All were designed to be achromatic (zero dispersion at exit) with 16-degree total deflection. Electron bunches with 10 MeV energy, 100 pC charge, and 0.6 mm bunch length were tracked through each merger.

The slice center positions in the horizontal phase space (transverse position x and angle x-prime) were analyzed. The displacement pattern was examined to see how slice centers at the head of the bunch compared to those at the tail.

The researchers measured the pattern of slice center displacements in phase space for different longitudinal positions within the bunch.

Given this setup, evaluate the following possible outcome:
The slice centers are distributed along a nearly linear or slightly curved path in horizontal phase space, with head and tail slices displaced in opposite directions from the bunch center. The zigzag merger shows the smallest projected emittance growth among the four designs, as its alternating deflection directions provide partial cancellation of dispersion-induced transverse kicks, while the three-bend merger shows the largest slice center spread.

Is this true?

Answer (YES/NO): NO